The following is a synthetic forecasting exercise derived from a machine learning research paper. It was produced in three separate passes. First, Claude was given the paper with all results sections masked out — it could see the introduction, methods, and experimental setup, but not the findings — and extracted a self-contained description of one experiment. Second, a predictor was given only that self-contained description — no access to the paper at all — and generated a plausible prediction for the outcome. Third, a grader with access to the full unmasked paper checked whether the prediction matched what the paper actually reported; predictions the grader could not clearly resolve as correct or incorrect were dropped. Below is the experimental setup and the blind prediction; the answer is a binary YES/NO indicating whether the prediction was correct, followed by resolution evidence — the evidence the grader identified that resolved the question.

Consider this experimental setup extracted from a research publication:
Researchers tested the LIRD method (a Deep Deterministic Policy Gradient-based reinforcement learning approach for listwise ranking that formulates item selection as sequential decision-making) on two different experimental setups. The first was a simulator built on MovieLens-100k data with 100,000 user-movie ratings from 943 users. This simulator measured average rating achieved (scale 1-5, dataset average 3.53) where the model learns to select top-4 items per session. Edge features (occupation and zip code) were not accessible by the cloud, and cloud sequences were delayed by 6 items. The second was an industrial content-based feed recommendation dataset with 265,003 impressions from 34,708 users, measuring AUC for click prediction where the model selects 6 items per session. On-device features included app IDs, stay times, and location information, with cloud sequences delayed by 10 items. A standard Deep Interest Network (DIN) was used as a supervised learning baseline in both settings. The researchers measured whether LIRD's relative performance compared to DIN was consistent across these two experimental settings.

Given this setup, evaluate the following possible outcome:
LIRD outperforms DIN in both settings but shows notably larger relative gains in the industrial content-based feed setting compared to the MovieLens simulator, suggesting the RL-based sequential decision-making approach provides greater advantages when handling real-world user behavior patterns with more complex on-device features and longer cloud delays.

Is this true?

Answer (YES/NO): NO